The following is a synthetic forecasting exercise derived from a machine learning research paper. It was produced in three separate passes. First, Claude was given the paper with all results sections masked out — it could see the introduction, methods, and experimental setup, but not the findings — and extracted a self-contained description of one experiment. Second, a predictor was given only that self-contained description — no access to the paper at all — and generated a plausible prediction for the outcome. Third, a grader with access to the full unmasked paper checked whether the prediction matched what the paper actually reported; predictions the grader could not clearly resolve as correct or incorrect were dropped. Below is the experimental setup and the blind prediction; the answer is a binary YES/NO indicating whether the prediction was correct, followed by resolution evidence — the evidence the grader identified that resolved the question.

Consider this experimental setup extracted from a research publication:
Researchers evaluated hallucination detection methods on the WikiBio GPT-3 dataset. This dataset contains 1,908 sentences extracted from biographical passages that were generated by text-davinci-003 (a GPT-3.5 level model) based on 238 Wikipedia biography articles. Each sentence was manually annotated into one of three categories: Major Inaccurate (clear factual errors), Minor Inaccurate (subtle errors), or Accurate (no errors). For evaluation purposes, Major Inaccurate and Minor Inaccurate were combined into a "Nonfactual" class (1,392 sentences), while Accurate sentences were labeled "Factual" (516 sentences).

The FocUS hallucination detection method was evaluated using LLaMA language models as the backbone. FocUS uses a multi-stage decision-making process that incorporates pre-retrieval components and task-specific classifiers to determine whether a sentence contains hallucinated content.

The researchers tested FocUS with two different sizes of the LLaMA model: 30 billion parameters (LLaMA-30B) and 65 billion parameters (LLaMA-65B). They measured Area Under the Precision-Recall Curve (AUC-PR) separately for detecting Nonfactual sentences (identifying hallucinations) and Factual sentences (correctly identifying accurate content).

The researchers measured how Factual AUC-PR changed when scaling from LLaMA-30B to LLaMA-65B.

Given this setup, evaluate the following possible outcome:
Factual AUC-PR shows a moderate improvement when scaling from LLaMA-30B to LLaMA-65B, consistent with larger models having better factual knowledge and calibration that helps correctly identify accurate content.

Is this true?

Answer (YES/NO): NO